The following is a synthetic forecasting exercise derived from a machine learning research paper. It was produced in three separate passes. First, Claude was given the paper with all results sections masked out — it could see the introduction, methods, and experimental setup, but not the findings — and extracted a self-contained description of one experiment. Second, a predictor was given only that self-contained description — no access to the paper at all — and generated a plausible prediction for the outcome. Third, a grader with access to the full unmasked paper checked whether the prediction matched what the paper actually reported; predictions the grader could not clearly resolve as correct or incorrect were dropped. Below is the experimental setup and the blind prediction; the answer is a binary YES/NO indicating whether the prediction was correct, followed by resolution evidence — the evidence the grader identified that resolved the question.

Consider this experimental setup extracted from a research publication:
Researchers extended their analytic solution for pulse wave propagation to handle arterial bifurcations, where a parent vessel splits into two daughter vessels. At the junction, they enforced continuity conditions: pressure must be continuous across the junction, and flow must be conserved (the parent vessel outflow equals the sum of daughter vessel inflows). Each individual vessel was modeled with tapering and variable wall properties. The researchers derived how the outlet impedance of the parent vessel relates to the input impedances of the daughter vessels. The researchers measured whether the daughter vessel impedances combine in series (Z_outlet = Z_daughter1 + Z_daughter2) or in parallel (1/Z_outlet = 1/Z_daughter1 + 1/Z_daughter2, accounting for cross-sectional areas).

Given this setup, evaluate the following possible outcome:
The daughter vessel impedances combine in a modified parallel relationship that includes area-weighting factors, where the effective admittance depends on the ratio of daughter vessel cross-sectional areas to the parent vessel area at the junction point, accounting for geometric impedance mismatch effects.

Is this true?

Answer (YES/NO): YES